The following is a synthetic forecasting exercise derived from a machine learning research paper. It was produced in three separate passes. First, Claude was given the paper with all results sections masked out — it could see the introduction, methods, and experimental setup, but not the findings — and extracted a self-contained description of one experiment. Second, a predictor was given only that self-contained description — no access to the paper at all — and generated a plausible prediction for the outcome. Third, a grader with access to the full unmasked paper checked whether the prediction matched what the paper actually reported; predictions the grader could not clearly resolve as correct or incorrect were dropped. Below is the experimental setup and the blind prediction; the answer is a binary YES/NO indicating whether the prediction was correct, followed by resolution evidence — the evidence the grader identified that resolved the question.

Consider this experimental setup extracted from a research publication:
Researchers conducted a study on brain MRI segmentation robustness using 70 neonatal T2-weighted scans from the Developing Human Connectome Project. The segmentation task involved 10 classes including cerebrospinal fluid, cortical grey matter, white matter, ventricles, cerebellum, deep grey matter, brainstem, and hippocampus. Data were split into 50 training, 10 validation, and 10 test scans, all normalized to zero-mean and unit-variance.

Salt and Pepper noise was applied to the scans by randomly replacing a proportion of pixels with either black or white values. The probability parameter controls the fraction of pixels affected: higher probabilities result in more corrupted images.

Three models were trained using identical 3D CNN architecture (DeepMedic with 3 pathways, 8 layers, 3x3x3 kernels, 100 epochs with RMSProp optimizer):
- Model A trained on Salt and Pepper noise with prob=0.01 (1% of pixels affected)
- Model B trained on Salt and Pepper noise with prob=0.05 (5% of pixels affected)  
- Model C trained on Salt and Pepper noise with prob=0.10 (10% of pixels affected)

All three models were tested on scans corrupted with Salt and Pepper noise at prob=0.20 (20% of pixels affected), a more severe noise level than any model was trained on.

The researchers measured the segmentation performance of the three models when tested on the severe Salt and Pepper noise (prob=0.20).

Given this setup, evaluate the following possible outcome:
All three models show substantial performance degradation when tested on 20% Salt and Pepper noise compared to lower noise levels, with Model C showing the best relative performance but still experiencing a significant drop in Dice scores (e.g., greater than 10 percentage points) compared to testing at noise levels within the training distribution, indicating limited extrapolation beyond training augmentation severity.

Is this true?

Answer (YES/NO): NO